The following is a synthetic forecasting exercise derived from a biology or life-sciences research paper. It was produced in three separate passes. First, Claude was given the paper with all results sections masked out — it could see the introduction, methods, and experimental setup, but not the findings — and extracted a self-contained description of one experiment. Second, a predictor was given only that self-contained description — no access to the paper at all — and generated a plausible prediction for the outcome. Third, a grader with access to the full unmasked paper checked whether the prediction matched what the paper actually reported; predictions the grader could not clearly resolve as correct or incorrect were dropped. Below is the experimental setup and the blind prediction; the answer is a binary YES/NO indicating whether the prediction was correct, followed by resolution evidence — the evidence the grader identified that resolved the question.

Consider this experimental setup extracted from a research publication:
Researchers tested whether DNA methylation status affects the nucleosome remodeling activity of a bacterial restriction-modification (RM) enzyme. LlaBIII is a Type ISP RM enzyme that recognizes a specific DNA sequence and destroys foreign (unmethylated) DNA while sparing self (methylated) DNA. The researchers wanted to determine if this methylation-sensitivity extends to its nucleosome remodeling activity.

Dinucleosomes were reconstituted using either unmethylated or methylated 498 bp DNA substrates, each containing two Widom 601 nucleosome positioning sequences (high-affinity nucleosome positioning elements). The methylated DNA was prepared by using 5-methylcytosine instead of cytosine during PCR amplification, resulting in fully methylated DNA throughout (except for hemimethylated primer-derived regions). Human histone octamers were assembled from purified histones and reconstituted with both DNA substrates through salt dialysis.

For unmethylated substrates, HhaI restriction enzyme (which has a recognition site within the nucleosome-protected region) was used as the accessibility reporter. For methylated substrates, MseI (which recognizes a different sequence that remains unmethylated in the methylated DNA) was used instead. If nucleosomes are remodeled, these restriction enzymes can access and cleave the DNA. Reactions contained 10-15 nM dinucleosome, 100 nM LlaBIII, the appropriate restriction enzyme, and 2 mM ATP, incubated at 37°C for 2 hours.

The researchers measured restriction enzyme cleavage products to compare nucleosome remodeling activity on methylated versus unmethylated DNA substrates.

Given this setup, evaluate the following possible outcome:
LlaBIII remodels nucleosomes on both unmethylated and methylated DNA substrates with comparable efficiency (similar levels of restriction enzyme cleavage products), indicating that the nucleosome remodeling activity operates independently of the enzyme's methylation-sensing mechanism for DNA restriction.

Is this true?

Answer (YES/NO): YES